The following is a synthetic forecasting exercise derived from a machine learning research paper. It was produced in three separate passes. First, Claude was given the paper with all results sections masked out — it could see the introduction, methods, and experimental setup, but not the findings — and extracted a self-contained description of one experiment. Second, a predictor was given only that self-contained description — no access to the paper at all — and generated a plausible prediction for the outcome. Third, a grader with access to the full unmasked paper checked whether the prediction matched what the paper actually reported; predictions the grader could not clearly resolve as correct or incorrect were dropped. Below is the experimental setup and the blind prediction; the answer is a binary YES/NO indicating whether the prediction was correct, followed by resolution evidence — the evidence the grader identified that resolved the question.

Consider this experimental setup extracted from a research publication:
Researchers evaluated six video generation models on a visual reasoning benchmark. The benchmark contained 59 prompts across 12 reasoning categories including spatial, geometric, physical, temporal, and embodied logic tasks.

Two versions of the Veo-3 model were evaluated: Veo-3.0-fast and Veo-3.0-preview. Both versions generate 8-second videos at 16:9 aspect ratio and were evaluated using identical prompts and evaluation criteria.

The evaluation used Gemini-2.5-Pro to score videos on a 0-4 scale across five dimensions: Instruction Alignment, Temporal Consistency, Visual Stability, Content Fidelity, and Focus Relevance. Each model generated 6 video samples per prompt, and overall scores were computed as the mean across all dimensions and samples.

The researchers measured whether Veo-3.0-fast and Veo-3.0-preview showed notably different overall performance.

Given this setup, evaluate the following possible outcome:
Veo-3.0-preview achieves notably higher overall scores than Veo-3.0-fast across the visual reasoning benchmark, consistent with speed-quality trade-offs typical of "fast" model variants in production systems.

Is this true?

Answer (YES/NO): NO